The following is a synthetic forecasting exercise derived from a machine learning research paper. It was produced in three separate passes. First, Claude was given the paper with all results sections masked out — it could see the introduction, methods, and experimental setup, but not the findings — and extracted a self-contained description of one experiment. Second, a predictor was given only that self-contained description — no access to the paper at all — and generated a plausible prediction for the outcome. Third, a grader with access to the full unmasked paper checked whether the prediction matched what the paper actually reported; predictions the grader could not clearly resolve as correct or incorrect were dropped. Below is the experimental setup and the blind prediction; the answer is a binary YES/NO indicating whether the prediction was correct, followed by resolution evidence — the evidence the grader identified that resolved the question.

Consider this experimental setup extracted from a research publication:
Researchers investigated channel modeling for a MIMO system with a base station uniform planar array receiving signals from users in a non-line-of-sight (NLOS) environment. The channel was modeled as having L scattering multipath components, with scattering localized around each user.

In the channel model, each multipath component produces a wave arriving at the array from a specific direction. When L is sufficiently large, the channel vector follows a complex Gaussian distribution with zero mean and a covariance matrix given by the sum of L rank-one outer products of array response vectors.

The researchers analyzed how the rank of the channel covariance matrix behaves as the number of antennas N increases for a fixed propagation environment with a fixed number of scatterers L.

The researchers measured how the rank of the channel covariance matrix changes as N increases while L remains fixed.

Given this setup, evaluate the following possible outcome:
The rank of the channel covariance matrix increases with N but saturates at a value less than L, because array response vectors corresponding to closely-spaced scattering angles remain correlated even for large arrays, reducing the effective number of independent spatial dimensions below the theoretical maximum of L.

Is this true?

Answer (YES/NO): NO